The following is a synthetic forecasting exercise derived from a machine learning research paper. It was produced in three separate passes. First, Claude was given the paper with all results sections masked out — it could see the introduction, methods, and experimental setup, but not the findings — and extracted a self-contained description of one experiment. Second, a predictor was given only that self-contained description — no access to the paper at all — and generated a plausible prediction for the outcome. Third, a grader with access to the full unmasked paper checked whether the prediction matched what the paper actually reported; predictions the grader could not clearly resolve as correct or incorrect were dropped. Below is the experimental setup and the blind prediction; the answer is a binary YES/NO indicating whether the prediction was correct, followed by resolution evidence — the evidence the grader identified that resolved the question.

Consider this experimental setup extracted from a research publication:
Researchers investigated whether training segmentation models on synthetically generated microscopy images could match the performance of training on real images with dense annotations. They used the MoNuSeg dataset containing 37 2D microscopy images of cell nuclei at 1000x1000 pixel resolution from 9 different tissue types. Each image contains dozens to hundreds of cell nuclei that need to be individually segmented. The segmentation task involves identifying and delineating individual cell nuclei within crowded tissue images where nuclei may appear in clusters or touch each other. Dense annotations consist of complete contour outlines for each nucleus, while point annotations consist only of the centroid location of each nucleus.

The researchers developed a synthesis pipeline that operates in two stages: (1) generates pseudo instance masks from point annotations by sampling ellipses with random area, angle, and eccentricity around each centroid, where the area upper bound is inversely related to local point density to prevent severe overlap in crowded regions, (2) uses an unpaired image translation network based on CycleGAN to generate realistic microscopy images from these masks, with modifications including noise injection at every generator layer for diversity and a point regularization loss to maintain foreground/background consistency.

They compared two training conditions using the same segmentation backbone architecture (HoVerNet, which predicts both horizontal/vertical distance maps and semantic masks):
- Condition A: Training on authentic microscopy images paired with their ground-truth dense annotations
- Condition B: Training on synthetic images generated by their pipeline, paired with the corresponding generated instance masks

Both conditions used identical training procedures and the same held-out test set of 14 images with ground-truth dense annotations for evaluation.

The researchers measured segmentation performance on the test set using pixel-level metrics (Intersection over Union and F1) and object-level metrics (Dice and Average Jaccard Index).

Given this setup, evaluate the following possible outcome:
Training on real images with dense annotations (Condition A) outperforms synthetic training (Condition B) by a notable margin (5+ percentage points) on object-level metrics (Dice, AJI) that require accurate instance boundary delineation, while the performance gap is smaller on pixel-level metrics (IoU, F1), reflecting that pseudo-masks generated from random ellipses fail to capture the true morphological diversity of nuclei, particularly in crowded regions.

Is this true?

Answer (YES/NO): NO